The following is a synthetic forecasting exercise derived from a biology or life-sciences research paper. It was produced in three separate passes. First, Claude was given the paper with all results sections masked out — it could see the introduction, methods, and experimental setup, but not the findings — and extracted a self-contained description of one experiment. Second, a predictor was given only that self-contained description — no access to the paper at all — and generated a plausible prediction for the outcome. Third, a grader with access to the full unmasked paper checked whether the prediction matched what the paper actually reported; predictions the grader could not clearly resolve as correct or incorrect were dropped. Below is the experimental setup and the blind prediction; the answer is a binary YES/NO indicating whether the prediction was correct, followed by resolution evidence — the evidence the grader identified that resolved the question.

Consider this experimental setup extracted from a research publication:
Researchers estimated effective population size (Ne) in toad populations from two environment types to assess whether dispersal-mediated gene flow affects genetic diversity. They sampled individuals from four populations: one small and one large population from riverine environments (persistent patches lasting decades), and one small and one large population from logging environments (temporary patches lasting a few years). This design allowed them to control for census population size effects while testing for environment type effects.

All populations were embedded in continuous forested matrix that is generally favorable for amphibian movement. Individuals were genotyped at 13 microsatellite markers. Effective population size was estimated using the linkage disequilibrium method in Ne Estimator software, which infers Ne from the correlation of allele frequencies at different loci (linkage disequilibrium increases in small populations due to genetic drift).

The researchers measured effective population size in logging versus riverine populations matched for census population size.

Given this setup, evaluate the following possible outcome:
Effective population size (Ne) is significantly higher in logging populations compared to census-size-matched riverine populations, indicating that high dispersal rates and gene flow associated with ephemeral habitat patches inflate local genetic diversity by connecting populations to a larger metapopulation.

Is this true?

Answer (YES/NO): YES